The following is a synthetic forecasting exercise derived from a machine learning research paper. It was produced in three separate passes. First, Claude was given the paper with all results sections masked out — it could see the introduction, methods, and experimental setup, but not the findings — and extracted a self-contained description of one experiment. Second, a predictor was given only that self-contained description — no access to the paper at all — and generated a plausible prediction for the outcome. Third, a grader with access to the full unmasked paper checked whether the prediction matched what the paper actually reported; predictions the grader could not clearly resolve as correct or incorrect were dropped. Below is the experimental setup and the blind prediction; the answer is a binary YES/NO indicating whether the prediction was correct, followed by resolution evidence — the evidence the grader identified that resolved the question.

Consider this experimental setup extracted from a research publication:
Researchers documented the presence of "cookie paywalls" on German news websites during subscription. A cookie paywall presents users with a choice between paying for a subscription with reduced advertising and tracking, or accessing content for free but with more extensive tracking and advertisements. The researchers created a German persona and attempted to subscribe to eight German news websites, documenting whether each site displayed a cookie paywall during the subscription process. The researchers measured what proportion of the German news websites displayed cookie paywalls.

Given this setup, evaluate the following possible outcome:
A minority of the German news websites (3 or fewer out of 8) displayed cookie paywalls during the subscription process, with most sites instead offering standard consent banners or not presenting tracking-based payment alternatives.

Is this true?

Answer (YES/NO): NO